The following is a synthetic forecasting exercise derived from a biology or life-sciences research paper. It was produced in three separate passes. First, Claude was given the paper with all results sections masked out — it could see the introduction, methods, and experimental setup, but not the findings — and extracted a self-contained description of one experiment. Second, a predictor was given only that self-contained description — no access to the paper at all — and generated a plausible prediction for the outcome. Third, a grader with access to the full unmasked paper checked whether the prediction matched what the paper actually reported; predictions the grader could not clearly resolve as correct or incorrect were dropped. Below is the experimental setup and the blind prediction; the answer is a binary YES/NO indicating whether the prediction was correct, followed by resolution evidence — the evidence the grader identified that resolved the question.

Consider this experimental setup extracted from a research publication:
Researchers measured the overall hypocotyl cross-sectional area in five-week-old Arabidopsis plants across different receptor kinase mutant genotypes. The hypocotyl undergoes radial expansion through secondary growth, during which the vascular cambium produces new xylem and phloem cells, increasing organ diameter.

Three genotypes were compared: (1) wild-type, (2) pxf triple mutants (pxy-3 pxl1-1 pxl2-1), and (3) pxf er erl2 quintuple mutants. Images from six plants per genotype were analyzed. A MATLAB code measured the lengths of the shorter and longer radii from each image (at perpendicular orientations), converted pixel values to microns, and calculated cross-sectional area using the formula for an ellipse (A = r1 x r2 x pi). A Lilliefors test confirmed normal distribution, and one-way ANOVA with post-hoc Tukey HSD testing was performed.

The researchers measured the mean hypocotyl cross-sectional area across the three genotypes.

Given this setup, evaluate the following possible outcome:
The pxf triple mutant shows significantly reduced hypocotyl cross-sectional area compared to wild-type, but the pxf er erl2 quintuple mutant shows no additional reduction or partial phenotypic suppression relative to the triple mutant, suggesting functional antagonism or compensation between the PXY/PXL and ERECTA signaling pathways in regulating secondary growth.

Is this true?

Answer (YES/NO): NO